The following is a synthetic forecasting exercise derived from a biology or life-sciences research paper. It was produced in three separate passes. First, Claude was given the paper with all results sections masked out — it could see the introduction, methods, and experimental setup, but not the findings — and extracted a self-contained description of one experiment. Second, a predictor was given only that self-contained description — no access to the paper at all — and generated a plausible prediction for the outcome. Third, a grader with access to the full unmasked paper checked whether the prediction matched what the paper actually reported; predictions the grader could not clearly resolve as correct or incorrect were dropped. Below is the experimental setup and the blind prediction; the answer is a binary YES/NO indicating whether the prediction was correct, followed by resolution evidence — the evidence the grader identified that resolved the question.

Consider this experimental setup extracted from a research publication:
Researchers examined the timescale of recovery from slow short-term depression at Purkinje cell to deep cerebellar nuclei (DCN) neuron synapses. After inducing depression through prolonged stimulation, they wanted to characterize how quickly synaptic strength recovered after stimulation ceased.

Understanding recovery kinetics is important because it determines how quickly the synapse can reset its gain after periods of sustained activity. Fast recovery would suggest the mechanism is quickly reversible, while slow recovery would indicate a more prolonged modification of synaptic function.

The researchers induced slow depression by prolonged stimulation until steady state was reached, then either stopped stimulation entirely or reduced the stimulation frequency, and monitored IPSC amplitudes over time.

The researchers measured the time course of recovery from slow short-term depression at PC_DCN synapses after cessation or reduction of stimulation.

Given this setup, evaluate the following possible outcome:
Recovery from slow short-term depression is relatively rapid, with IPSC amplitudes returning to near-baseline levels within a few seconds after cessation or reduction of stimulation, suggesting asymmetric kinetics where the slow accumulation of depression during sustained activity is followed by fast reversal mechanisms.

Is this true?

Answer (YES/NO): NO